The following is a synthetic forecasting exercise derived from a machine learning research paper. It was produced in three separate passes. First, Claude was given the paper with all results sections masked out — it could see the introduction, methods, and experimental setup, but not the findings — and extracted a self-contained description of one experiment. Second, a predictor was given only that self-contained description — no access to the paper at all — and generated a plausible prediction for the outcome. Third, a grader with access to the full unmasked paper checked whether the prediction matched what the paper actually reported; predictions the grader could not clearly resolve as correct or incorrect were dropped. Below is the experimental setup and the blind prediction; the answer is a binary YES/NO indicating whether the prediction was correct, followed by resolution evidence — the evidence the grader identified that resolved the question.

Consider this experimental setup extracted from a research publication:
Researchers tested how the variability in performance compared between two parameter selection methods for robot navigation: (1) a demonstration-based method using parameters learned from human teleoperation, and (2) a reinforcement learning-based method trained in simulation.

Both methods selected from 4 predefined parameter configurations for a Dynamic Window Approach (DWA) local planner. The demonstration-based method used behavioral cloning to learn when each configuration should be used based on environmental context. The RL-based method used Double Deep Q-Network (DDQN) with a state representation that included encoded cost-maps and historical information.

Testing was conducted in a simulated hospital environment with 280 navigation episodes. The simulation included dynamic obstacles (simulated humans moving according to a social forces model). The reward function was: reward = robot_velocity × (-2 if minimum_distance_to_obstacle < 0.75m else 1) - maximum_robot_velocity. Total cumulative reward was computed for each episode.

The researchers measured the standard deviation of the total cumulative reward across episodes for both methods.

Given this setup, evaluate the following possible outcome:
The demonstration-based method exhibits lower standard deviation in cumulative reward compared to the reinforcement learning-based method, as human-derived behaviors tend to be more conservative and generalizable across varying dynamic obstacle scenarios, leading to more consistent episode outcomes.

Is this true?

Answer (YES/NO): NO